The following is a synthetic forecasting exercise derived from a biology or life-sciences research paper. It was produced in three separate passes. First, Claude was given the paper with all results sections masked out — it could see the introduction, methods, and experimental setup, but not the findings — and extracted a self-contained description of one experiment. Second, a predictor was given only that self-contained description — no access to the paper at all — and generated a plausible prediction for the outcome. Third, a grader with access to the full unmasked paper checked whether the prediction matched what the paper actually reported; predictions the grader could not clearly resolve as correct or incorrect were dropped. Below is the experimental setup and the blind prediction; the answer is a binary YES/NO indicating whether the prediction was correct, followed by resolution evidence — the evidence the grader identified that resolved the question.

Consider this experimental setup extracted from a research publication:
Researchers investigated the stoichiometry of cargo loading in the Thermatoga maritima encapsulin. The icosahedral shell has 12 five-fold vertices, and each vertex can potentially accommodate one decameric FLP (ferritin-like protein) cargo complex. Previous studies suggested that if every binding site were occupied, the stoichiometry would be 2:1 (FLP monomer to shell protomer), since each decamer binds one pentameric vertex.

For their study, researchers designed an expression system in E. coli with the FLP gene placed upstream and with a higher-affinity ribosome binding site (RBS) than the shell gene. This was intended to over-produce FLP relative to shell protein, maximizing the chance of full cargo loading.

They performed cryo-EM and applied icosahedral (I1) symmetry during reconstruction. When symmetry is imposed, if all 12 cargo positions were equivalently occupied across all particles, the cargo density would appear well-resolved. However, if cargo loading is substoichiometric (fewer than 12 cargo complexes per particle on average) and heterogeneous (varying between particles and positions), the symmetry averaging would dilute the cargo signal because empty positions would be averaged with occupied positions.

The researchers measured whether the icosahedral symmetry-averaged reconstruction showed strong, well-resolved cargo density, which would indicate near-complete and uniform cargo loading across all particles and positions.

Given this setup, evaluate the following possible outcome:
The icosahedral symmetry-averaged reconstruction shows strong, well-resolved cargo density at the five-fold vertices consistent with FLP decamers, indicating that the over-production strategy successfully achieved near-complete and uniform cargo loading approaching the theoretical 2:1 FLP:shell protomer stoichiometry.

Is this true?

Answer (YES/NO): NO